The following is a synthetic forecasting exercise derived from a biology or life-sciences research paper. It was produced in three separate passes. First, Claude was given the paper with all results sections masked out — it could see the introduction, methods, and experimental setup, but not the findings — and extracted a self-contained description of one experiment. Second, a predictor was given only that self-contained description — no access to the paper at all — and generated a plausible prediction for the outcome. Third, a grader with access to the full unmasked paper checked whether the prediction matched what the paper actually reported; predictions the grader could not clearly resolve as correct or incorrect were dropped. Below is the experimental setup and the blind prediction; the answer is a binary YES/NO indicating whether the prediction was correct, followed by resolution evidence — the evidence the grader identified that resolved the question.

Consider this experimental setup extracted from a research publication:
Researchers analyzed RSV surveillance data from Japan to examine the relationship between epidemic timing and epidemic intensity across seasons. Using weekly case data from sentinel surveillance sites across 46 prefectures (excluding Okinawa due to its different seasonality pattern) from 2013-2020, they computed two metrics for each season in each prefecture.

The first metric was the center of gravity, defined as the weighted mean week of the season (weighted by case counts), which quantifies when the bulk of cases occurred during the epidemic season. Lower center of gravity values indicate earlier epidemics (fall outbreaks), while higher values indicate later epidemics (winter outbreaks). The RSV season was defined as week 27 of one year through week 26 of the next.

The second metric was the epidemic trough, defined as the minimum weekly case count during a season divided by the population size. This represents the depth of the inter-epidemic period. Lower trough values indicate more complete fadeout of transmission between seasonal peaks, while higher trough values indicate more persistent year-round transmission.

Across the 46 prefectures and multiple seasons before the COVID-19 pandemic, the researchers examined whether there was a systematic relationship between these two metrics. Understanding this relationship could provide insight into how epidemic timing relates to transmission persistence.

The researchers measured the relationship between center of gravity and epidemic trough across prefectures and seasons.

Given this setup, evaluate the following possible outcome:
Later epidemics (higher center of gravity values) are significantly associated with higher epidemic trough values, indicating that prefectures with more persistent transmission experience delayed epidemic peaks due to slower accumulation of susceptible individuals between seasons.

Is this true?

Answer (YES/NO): NO